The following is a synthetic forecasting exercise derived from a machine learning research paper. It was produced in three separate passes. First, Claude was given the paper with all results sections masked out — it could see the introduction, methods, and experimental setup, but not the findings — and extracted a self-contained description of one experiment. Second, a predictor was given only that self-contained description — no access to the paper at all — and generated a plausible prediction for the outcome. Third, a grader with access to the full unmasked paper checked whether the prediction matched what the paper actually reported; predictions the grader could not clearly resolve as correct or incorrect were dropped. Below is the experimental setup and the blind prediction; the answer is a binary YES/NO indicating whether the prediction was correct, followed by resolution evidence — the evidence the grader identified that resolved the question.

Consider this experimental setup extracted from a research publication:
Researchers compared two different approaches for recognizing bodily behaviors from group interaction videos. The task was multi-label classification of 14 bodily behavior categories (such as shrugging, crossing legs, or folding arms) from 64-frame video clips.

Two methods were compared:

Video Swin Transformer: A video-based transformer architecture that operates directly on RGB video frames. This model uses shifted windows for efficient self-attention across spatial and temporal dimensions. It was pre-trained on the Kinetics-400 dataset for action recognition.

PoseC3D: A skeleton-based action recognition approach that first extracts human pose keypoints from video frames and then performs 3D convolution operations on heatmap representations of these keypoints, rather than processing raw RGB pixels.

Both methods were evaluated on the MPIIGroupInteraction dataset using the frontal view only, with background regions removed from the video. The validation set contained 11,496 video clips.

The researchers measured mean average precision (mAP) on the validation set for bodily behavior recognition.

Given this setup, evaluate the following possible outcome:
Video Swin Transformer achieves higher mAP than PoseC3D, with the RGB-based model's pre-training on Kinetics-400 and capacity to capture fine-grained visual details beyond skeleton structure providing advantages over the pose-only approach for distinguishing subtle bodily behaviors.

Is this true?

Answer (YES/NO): YES